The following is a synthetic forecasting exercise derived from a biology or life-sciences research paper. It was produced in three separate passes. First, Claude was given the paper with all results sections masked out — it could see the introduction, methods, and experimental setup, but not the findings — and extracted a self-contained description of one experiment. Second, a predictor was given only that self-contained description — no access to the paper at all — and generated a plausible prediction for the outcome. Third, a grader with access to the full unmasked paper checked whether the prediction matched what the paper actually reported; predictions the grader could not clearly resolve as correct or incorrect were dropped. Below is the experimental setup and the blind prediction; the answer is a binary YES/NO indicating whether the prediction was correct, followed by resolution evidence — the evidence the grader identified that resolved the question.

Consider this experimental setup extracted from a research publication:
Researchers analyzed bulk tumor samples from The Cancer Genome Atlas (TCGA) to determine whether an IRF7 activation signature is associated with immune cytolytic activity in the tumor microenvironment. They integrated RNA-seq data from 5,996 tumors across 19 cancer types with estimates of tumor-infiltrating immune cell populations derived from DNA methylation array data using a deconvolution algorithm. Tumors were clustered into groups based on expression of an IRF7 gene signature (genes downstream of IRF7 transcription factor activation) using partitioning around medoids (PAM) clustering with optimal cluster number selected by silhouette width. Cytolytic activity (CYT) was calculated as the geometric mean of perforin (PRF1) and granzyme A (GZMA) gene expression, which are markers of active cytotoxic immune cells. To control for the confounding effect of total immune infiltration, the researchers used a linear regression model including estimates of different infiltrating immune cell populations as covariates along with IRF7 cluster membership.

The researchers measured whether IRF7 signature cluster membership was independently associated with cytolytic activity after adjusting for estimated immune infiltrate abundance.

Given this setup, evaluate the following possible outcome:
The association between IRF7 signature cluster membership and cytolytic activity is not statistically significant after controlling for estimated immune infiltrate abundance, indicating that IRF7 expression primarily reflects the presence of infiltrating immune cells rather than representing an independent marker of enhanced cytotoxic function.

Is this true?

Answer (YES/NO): NO